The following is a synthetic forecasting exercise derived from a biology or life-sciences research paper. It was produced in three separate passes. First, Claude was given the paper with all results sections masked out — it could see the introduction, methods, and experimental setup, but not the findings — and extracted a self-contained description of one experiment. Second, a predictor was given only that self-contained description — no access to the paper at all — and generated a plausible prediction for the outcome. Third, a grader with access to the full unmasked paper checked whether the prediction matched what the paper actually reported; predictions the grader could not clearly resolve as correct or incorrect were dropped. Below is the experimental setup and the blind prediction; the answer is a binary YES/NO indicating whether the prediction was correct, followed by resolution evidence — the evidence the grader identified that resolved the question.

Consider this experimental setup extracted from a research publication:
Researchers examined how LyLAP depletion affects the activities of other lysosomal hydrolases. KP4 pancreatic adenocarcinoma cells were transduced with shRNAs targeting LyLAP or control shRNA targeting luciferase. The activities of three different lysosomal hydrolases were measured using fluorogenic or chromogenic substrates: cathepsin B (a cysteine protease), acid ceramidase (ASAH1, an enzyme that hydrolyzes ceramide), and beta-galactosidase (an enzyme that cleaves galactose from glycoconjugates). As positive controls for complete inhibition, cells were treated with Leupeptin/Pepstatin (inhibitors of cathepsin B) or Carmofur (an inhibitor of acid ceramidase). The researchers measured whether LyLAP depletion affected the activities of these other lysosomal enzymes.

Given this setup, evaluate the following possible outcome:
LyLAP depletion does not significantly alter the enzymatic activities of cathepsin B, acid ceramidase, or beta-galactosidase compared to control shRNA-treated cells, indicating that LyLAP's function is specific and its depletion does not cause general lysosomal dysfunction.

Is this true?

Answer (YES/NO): NO